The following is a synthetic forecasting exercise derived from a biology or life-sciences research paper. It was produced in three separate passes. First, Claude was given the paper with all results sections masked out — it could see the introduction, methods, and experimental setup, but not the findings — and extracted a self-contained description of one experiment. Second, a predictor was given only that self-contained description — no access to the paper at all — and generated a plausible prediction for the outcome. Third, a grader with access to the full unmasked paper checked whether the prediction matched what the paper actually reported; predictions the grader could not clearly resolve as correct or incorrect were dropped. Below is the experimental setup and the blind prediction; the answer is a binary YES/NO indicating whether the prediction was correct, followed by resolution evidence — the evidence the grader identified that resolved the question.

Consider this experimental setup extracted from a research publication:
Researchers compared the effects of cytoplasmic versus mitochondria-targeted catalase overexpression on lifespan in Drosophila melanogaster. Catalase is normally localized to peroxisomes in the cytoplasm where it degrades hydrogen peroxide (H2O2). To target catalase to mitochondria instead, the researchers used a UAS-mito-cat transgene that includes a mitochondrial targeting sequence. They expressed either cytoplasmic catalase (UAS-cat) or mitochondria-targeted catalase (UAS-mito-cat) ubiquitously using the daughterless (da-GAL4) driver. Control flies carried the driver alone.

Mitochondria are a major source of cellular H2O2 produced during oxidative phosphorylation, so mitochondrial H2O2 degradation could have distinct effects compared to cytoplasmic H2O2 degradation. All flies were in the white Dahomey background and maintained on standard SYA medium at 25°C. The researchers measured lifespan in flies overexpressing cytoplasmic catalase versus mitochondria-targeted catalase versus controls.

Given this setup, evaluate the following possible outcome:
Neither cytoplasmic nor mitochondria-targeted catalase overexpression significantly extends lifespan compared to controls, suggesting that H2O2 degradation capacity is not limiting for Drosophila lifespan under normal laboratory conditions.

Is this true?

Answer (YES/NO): NO